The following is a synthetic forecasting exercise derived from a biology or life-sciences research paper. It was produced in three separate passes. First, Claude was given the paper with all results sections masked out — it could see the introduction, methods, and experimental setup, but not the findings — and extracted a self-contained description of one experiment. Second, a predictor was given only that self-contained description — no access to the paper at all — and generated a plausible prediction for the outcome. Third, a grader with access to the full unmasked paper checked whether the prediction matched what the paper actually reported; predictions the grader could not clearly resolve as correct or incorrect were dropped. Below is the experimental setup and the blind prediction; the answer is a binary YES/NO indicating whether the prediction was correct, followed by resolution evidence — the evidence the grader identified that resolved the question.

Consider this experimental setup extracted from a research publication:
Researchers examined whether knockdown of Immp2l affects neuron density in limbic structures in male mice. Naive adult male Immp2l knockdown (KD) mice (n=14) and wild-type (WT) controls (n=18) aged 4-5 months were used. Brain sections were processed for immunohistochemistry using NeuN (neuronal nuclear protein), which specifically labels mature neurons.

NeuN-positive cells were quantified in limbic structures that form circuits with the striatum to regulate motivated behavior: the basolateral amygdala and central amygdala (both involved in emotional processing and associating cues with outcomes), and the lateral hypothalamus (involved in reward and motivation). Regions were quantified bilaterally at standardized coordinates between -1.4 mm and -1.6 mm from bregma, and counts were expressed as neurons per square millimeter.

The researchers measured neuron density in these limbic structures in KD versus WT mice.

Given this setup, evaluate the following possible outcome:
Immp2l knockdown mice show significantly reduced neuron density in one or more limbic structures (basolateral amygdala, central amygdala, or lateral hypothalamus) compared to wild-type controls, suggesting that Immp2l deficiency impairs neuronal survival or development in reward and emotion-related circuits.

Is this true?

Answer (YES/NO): NO